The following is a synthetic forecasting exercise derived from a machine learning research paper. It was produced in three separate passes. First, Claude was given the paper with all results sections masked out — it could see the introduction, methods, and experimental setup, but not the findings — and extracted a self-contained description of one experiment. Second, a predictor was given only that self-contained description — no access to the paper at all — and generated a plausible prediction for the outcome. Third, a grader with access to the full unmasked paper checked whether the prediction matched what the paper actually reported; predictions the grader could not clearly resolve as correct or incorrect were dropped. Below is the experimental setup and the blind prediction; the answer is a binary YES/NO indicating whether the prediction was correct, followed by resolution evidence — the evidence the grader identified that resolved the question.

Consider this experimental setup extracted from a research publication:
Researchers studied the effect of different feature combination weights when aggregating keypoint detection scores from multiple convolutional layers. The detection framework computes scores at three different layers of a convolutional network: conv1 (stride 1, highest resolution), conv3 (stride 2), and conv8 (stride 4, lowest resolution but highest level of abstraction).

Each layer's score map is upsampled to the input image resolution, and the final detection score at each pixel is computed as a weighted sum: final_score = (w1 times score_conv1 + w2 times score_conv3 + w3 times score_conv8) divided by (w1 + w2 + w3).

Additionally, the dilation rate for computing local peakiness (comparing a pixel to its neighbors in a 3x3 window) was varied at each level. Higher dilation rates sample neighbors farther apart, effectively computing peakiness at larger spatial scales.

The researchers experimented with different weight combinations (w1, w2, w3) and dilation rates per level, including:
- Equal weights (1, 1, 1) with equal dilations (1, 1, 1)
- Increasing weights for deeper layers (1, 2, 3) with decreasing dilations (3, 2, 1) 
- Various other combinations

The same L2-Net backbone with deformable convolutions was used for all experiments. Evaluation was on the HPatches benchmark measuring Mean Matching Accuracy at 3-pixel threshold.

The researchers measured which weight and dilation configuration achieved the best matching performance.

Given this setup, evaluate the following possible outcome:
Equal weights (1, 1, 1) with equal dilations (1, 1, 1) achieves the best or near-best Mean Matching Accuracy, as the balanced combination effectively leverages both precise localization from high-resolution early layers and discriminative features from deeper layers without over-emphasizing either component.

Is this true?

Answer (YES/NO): NO